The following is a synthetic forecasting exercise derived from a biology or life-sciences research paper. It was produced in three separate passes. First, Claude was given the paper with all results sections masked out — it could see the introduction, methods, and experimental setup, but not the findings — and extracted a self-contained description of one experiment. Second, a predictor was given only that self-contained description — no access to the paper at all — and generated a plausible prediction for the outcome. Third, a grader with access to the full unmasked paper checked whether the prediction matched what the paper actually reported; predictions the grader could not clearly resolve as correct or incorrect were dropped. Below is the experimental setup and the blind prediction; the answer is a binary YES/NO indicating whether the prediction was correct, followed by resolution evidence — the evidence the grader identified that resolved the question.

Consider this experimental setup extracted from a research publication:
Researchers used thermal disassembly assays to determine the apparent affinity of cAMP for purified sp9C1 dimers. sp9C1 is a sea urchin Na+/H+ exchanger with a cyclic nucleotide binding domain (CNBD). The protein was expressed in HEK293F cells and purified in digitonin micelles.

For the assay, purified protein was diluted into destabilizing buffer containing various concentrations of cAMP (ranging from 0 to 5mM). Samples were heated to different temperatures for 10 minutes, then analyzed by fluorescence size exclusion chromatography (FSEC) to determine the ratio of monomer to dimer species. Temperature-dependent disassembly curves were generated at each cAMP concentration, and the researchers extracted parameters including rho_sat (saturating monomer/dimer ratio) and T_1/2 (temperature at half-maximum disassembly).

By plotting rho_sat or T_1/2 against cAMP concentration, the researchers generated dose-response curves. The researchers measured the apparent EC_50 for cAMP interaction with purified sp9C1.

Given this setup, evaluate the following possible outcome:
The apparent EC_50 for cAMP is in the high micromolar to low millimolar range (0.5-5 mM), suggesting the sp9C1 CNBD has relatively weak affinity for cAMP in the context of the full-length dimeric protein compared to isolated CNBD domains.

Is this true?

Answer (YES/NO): NO